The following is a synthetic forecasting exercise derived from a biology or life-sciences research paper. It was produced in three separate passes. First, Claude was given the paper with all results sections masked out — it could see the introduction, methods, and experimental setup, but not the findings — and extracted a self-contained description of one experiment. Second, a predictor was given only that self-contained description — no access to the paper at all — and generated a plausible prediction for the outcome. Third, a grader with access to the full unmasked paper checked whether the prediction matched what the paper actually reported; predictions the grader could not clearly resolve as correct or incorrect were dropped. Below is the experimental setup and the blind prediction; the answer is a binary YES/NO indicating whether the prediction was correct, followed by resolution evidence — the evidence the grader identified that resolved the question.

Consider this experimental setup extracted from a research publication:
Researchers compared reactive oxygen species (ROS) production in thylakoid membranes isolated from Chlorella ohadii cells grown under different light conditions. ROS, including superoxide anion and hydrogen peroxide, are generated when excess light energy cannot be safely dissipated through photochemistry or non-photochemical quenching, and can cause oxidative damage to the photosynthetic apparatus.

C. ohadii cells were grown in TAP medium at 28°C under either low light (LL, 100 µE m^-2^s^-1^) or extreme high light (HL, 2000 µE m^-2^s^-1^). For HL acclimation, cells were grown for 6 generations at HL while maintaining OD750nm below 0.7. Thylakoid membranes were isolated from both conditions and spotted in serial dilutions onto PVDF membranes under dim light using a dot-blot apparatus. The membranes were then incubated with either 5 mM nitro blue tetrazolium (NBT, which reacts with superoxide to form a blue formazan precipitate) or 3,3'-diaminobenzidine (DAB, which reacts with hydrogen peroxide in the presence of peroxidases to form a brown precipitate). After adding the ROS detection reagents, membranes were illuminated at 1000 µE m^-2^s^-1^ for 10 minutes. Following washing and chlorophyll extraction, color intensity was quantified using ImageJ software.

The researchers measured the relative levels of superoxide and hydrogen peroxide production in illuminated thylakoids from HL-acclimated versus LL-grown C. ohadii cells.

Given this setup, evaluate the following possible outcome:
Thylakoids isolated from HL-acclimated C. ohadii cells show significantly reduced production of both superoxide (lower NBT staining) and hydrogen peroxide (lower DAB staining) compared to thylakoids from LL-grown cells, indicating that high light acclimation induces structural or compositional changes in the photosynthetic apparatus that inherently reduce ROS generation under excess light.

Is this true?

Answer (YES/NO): NO